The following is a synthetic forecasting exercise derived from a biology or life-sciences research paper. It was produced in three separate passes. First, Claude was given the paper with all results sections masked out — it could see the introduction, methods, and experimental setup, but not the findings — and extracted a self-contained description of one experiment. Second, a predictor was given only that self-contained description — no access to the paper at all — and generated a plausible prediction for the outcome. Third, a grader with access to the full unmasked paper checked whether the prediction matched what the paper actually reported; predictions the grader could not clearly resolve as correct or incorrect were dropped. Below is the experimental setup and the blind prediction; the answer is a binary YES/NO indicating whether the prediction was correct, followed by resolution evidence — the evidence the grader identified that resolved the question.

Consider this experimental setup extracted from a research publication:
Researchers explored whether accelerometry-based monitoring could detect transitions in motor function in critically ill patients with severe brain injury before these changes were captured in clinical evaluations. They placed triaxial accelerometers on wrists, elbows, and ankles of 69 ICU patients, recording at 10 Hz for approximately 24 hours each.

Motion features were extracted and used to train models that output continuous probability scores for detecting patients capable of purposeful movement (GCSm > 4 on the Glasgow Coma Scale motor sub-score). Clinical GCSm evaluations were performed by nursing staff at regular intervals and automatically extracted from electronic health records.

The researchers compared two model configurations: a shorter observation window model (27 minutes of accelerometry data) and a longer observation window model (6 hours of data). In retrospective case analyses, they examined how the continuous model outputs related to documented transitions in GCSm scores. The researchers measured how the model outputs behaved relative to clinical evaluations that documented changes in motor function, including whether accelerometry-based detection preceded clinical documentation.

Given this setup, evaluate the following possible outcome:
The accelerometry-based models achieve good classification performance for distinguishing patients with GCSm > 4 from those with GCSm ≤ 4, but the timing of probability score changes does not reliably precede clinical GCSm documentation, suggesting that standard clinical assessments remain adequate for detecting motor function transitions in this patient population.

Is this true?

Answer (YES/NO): NO